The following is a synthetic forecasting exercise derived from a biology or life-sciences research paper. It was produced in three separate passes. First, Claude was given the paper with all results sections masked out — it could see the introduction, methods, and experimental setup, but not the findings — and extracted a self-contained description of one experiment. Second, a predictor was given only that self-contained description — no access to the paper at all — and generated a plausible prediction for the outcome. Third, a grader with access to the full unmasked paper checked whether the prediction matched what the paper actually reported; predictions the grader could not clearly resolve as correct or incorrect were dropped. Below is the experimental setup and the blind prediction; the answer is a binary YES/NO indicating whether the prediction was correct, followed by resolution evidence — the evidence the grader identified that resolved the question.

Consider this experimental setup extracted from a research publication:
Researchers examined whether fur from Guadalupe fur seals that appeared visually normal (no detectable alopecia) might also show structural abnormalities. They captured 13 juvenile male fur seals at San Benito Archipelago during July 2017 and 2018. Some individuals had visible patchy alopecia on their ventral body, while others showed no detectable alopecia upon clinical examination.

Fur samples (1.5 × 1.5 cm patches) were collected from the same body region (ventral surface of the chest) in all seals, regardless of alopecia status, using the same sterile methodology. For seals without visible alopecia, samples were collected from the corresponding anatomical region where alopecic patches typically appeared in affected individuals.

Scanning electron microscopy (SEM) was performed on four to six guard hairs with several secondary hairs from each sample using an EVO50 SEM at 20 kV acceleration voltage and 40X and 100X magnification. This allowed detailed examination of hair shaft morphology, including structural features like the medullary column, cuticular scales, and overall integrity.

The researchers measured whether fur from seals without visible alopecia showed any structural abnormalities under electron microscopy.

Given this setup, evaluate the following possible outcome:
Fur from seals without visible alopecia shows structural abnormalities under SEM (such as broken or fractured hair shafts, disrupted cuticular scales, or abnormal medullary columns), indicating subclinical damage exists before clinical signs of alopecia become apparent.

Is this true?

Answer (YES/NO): YES